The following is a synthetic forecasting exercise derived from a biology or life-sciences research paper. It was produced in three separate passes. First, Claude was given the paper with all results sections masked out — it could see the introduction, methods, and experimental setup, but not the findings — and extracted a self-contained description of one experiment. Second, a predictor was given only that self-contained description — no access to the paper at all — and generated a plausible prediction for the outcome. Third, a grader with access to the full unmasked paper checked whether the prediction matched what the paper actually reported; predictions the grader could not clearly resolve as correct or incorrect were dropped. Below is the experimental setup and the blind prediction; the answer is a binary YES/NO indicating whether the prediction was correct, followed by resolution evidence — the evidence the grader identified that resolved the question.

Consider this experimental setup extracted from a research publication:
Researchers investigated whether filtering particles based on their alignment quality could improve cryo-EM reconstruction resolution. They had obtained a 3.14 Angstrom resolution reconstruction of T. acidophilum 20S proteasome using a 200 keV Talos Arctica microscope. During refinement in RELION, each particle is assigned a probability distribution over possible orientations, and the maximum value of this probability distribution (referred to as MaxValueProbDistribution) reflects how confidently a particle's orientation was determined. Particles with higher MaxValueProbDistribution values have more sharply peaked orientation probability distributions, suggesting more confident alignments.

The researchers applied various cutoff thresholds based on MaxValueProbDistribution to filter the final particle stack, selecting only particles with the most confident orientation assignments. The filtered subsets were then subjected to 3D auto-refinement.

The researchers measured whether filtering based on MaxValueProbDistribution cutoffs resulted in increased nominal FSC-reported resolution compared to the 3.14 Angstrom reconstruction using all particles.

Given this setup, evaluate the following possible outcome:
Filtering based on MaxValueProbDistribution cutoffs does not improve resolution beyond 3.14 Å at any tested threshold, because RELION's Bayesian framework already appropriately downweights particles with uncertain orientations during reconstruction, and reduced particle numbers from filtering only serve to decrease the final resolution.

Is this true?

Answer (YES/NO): YES